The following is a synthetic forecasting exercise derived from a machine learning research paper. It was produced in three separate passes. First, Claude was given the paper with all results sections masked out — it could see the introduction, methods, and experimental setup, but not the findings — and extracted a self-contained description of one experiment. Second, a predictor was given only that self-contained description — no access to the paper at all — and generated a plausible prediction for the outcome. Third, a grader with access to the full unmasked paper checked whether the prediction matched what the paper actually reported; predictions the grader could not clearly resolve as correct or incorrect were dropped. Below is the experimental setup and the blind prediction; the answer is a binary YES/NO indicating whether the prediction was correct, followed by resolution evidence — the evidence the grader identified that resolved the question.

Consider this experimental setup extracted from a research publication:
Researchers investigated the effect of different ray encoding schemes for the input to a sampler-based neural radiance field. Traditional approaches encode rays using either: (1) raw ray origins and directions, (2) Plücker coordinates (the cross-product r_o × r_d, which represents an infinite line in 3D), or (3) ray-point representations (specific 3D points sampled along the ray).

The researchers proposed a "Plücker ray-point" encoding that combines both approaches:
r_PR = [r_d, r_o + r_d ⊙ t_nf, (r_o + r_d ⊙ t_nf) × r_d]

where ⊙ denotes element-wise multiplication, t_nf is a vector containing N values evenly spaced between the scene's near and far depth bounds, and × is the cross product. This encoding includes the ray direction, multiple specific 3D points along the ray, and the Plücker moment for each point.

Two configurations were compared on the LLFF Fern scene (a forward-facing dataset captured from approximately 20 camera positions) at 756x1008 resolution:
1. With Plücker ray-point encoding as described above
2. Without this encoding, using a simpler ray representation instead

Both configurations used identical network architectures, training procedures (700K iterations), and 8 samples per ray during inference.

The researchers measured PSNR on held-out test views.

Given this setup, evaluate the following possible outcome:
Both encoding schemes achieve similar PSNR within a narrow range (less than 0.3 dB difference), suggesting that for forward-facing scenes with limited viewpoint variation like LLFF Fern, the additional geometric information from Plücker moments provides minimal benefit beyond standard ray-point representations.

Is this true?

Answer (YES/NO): NO